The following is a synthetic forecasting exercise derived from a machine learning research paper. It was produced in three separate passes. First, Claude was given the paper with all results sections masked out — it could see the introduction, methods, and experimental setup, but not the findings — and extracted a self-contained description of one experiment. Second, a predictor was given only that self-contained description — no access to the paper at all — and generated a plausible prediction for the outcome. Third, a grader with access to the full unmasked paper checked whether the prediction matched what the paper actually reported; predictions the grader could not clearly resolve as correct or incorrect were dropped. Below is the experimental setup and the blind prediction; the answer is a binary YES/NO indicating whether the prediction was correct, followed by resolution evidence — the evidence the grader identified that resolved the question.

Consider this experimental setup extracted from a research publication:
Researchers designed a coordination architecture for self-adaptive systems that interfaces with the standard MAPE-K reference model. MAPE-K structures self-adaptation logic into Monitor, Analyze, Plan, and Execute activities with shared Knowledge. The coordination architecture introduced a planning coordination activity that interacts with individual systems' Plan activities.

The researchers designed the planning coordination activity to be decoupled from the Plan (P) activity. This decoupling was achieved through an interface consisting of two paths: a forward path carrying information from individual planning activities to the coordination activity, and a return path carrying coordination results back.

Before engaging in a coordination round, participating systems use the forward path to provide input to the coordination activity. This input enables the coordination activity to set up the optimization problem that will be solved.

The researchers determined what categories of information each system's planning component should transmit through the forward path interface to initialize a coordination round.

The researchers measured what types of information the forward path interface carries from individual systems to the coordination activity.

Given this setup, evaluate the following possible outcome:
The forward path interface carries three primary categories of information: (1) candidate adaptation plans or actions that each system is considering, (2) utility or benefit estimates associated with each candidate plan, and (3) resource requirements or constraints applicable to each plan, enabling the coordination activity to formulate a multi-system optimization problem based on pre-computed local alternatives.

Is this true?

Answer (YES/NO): NO